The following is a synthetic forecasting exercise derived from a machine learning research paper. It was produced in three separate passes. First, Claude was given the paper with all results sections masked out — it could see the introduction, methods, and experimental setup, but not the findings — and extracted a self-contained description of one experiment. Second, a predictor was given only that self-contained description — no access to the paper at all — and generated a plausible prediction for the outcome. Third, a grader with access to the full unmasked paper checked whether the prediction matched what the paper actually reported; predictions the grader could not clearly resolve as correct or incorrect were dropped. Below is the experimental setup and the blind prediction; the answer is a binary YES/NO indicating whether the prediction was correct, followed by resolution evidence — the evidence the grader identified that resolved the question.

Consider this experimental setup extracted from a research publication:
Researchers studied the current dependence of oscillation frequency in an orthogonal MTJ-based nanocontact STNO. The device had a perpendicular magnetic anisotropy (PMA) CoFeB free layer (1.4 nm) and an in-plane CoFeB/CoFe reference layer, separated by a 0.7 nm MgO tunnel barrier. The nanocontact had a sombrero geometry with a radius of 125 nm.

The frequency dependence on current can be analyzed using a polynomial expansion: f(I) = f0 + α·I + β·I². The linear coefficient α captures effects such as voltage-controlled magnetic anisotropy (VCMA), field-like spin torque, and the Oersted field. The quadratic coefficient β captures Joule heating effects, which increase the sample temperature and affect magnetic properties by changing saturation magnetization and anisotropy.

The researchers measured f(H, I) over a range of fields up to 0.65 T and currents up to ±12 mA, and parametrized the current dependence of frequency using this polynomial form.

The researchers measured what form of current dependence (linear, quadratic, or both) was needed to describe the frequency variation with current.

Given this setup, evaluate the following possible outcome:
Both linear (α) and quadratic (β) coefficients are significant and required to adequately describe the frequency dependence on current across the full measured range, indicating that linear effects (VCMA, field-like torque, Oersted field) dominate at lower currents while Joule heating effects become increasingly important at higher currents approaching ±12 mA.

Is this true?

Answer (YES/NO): NO